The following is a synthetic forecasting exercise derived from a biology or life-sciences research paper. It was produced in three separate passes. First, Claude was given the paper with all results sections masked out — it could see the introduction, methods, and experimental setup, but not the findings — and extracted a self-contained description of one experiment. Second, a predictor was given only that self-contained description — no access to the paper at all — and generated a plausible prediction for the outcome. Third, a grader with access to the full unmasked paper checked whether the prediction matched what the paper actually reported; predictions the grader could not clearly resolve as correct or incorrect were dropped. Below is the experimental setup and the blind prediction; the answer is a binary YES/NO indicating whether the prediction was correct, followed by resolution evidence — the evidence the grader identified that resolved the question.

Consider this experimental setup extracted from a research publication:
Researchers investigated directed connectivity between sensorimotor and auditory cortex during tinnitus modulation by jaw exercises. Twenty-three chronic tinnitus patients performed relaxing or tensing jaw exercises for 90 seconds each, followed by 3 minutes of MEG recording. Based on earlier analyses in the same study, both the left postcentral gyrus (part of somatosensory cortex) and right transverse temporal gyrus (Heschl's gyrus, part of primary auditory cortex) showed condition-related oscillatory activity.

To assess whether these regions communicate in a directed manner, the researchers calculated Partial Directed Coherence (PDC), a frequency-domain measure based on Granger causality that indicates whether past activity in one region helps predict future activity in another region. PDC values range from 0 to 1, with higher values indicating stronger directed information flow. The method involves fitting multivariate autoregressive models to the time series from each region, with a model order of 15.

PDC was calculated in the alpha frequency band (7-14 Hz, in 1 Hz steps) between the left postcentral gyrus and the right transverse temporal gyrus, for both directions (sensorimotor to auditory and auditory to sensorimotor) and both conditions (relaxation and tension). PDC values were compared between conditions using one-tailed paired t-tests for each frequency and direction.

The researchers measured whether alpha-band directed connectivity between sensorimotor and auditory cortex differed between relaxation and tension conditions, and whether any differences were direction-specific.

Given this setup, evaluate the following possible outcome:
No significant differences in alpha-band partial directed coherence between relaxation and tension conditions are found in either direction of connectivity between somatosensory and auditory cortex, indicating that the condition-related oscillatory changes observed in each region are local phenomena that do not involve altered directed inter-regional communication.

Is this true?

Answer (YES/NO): NO